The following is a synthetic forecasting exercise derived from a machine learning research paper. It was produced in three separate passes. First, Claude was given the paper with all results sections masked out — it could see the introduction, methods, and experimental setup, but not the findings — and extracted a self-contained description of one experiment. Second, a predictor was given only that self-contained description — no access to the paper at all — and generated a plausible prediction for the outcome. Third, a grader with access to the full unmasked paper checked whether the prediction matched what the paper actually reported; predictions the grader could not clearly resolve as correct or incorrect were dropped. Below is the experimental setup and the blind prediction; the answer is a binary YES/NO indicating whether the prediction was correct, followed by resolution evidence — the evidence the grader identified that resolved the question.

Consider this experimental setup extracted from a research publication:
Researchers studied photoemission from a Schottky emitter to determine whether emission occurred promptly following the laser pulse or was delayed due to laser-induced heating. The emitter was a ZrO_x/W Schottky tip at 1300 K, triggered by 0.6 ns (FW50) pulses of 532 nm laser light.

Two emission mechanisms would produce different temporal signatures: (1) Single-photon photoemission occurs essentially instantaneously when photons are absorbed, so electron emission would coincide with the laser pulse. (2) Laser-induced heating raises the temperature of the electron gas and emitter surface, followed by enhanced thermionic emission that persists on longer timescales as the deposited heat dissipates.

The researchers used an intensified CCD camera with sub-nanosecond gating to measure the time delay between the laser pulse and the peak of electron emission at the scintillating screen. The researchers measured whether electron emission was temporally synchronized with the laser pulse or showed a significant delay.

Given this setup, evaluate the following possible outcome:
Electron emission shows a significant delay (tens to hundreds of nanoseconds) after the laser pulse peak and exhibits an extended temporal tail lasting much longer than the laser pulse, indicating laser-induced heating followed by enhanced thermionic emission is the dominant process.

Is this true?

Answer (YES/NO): NO